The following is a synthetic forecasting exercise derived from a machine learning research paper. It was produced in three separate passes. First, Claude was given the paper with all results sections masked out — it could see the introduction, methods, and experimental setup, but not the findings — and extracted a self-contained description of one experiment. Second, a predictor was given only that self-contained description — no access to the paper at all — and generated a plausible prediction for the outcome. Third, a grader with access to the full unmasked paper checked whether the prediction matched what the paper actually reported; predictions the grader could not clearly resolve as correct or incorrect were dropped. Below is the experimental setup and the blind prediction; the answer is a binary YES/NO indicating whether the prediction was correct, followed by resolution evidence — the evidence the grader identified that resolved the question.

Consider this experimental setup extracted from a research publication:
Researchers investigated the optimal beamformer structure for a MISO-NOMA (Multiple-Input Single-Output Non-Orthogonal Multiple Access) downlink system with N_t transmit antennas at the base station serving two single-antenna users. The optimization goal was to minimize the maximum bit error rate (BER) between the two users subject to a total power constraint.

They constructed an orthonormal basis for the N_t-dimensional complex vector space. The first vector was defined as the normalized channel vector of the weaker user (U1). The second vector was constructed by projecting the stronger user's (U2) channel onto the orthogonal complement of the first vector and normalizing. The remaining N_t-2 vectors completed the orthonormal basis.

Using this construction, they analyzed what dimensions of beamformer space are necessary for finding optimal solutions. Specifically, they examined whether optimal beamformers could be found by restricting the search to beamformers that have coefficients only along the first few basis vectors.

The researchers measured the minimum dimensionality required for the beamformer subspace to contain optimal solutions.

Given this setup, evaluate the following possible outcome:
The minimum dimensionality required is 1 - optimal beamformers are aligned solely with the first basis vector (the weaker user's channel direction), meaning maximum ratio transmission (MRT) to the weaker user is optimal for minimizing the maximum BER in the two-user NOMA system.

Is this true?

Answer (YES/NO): NO